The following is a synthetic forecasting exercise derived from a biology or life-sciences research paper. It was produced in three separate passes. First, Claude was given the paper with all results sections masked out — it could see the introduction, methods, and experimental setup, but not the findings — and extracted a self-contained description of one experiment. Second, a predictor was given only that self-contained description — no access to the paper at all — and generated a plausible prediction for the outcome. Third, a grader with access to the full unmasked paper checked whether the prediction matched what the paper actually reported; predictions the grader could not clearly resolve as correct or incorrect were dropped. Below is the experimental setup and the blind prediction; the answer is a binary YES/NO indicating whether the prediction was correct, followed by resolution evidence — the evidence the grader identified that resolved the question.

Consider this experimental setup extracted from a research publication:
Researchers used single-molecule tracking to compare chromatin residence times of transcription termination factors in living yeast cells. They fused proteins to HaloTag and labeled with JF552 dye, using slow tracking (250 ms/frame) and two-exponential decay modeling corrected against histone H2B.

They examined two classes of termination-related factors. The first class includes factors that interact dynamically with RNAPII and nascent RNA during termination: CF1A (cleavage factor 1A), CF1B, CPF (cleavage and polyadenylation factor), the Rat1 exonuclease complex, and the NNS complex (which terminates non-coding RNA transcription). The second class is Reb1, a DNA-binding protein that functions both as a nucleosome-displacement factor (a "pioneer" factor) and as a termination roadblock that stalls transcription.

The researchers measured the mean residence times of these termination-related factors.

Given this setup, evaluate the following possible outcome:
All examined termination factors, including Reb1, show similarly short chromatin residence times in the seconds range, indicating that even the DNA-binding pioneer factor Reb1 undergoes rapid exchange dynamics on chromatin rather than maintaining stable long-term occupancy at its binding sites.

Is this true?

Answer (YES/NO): NO